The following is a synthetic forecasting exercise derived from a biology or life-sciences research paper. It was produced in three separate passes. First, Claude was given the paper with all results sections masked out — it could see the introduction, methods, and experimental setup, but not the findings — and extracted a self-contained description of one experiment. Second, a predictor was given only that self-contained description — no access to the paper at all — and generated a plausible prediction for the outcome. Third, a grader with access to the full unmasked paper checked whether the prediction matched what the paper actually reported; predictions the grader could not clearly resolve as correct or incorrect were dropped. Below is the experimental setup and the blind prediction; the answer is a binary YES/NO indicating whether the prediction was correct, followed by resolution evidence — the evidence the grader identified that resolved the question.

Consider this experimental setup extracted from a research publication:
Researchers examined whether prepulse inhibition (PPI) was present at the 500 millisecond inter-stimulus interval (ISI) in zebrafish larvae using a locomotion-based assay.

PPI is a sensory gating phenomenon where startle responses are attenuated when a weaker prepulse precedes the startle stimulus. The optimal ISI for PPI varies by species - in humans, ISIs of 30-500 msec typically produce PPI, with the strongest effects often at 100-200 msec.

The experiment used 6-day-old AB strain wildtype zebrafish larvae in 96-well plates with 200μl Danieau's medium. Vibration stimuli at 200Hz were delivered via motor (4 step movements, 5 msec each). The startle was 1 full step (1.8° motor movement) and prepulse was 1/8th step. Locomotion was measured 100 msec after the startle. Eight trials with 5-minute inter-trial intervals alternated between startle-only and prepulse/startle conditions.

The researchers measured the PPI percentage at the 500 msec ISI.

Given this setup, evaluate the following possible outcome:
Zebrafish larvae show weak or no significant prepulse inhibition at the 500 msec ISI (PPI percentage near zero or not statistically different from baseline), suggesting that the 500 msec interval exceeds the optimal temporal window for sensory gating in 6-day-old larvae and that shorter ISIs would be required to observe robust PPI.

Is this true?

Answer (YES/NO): NO